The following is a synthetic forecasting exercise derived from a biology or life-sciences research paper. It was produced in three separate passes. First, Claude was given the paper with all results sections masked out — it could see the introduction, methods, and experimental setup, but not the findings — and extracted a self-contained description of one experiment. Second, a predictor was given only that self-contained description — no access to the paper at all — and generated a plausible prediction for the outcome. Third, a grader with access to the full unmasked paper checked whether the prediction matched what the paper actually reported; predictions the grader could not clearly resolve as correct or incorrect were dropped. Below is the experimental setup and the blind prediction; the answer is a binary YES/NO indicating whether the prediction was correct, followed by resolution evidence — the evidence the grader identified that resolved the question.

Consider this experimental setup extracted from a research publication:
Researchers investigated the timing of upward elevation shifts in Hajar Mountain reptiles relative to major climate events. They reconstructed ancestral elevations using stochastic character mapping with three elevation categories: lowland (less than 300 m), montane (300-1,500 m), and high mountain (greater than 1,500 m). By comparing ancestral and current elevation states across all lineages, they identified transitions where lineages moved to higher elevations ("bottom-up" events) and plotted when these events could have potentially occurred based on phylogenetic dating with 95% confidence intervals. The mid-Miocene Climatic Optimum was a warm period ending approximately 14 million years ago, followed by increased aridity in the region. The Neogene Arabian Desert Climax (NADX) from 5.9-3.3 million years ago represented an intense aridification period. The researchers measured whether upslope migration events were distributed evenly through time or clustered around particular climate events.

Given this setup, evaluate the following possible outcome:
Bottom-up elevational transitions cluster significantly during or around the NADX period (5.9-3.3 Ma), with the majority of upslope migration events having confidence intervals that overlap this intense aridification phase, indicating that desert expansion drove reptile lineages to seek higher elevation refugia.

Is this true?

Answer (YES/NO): YES